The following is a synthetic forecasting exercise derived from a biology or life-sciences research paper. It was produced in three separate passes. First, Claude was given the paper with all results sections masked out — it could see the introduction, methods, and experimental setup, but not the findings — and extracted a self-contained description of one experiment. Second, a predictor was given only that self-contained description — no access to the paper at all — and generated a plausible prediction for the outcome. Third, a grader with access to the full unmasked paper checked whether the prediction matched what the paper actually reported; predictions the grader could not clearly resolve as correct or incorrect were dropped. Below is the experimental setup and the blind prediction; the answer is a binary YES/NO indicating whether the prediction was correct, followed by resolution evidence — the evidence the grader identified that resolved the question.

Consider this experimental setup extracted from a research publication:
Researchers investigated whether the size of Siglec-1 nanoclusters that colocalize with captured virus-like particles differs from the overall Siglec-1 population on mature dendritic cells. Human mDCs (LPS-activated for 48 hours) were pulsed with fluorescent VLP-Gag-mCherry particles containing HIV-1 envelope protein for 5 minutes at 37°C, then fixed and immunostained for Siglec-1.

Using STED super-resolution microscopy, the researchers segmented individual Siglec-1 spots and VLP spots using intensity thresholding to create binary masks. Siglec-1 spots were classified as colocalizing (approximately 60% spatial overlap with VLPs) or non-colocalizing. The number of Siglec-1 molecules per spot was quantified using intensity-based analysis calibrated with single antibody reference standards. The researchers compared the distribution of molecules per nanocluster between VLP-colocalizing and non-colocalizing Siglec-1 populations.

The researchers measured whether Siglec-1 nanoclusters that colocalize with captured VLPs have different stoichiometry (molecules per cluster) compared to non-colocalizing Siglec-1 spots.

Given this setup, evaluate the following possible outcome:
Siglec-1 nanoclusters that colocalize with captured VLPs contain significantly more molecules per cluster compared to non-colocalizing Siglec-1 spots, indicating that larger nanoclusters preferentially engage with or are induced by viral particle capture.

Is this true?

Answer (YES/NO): YES